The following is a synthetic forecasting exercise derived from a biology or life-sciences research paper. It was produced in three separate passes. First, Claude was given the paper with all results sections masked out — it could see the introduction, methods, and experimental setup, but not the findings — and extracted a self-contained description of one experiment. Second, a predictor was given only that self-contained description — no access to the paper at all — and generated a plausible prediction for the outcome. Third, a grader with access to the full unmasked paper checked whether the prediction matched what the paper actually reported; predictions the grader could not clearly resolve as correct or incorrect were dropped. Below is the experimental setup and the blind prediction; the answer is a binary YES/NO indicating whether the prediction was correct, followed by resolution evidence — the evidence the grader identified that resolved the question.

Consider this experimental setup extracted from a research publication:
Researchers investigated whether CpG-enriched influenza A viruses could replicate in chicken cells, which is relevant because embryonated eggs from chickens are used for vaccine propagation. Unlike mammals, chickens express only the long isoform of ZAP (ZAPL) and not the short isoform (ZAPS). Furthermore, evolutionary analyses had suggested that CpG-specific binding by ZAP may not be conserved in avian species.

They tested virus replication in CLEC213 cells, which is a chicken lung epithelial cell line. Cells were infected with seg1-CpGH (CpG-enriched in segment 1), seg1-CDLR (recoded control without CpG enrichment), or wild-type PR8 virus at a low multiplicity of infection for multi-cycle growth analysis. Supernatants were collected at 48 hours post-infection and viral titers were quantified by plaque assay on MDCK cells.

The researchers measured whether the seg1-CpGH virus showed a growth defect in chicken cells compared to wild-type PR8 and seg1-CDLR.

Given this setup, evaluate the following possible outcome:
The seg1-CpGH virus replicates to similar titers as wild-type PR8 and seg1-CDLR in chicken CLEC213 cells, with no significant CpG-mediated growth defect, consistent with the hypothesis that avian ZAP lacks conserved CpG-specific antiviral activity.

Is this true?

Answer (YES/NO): YES